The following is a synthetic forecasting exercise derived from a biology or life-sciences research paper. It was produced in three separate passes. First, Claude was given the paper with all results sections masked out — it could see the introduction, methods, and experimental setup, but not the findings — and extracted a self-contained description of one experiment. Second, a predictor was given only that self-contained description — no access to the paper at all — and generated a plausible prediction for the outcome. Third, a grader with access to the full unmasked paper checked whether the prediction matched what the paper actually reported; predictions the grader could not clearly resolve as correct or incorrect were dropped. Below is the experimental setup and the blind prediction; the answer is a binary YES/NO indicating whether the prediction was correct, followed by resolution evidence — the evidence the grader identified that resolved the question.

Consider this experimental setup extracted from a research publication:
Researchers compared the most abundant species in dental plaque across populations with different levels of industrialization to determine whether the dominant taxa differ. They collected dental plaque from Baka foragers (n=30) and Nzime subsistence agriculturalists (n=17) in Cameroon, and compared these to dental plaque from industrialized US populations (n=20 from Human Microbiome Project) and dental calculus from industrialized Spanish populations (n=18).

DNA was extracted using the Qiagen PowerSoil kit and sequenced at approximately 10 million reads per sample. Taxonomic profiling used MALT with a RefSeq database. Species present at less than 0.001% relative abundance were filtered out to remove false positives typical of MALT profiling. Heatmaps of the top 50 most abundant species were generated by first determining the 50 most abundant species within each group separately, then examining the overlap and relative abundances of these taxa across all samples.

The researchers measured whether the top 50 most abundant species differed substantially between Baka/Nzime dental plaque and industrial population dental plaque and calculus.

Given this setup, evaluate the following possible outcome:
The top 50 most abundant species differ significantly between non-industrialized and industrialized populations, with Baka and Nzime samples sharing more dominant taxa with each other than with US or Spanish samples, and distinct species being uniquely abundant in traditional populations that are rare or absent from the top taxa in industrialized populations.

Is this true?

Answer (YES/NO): NO